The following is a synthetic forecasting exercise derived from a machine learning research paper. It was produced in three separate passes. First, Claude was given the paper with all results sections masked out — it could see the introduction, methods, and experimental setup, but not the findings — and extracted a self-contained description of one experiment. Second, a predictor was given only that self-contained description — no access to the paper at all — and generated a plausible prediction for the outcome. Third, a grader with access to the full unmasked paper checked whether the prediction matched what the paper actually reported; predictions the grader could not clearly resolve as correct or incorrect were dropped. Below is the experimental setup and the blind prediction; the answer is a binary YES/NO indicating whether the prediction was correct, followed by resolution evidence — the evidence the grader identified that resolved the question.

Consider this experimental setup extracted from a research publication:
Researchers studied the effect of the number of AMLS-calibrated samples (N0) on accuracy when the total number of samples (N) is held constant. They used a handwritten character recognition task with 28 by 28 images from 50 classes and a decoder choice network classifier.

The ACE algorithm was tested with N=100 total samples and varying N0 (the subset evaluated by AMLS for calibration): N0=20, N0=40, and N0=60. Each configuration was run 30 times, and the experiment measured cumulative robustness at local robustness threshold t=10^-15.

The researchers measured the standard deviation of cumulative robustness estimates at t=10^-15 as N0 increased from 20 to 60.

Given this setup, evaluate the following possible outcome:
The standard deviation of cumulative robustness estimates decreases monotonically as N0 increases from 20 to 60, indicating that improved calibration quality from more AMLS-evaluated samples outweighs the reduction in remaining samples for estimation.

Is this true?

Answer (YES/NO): NO